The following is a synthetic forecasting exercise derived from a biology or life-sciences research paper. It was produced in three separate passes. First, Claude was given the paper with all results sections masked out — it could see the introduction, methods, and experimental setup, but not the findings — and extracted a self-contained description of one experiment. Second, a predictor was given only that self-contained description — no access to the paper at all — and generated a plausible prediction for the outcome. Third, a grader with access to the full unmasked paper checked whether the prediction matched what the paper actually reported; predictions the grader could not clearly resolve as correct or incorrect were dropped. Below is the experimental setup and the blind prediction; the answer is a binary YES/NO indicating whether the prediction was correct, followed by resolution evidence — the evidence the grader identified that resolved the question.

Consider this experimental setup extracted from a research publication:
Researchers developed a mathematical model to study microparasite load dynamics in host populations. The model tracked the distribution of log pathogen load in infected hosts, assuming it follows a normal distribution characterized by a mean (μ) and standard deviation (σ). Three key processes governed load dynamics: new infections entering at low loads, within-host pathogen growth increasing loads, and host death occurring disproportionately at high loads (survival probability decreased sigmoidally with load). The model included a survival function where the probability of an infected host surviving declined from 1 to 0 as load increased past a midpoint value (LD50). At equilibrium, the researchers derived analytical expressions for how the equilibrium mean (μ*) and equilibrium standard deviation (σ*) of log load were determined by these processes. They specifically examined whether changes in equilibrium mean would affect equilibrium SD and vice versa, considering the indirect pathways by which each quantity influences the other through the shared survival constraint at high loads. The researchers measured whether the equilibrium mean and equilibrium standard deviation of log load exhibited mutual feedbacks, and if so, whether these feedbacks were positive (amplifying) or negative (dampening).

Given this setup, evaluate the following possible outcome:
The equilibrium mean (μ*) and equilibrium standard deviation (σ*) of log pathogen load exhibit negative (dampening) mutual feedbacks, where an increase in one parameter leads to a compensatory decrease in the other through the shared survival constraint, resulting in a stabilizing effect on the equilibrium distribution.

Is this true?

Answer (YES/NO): YES